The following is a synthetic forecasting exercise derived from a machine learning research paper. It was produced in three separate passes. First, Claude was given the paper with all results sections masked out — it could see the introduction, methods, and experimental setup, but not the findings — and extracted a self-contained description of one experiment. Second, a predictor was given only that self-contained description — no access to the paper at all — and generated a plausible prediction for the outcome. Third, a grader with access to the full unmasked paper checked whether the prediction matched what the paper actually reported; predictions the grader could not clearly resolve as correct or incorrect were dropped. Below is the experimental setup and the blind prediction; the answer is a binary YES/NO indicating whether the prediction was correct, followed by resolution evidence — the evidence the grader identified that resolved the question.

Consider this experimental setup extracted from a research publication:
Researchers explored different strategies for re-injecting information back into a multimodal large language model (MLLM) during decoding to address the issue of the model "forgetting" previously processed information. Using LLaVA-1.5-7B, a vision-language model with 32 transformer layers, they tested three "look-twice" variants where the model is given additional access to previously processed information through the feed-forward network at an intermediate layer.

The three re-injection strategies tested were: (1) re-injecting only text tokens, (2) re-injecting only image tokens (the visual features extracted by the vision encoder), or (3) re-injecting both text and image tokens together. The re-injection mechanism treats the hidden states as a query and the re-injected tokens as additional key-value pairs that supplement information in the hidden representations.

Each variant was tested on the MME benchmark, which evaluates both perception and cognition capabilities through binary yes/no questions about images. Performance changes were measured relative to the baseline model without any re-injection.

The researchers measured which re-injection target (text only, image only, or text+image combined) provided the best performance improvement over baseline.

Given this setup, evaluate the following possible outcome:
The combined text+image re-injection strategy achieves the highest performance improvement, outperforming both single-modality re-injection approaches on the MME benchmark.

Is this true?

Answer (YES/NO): NO